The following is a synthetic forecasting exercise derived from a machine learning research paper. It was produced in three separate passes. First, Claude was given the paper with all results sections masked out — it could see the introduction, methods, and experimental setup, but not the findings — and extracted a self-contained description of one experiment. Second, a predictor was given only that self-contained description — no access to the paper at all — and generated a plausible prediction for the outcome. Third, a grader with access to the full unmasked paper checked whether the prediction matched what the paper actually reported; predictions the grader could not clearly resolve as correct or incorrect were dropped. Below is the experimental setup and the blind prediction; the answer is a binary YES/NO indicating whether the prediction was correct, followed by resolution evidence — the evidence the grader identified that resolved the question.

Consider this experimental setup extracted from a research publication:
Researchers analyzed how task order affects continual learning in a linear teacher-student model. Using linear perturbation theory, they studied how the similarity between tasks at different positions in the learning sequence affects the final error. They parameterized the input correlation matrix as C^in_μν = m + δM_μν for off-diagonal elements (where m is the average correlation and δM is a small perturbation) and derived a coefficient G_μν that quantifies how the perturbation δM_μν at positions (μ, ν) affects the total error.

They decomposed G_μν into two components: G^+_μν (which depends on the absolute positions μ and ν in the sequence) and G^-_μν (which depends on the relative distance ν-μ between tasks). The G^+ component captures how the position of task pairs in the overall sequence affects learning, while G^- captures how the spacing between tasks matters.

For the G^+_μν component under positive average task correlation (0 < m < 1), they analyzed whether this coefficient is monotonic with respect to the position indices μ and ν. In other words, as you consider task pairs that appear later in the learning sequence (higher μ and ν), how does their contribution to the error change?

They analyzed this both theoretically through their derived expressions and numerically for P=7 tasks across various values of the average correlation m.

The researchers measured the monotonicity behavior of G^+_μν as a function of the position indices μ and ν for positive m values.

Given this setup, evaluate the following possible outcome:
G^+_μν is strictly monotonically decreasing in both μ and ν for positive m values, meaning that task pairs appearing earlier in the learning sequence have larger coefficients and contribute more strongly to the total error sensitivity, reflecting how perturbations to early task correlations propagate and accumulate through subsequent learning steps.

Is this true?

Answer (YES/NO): YES